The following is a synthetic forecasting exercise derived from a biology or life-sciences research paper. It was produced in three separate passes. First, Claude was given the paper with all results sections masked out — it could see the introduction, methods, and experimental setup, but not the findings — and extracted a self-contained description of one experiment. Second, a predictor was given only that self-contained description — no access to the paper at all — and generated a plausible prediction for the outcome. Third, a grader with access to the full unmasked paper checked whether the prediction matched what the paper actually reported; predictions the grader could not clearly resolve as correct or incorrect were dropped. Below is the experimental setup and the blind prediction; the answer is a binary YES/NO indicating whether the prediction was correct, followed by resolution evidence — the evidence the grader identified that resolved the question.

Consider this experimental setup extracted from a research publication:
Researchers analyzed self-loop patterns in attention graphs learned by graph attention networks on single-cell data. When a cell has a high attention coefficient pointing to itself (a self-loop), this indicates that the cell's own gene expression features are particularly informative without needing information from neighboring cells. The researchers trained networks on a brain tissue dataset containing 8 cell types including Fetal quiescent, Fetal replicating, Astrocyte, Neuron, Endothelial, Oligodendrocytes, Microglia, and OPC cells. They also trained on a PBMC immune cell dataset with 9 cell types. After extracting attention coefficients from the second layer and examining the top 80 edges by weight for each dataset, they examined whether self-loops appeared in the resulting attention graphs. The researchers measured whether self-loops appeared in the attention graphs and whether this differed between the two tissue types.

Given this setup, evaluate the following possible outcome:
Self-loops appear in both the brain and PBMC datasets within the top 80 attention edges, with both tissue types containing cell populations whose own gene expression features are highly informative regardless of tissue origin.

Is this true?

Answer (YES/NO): NO